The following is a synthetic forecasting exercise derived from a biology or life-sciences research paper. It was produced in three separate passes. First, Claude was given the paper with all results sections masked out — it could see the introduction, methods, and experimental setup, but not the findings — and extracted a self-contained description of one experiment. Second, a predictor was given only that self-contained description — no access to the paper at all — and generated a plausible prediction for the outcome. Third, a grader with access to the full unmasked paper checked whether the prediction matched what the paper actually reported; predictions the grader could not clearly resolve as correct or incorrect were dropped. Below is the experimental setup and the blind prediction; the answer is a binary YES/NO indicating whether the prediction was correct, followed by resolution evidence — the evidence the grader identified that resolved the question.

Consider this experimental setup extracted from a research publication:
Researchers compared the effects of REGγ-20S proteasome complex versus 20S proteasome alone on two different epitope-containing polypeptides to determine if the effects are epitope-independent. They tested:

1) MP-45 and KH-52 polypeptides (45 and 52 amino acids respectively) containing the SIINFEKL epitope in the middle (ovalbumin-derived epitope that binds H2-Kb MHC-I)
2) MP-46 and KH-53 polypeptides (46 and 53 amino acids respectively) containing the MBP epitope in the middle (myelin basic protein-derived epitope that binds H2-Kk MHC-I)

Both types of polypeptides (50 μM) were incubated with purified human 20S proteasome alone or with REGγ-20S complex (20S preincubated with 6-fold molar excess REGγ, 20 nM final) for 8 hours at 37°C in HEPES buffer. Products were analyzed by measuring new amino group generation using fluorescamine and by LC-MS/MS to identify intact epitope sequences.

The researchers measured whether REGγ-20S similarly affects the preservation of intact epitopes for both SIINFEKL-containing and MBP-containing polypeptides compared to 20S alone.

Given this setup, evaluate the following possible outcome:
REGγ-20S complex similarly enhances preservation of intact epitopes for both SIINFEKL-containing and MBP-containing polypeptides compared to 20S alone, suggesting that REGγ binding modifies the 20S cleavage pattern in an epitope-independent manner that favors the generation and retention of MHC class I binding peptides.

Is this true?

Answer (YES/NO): NO